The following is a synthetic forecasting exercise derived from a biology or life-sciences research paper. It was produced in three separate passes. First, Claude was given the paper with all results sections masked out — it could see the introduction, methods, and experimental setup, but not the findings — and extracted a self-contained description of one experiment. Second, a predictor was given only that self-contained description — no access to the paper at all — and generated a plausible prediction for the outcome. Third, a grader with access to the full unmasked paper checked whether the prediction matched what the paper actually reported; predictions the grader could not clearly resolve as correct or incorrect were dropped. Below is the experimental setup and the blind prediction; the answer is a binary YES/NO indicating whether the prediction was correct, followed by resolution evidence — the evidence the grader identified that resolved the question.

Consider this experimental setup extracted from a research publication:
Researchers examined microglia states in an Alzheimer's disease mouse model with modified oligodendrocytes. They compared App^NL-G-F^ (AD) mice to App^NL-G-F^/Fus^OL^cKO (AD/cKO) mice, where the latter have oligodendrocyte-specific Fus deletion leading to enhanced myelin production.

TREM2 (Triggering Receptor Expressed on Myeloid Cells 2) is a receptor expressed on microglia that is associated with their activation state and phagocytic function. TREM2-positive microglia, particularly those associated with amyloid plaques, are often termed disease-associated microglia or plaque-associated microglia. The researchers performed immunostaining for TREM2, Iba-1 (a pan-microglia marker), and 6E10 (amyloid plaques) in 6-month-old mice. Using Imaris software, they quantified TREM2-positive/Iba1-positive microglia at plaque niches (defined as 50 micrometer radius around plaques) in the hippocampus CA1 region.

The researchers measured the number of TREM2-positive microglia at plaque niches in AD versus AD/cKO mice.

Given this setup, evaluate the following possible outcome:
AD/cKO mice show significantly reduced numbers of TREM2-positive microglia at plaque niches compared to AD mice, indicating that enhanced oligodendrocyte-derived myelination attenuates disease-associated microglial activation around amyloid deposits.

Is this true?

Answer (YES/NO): NO